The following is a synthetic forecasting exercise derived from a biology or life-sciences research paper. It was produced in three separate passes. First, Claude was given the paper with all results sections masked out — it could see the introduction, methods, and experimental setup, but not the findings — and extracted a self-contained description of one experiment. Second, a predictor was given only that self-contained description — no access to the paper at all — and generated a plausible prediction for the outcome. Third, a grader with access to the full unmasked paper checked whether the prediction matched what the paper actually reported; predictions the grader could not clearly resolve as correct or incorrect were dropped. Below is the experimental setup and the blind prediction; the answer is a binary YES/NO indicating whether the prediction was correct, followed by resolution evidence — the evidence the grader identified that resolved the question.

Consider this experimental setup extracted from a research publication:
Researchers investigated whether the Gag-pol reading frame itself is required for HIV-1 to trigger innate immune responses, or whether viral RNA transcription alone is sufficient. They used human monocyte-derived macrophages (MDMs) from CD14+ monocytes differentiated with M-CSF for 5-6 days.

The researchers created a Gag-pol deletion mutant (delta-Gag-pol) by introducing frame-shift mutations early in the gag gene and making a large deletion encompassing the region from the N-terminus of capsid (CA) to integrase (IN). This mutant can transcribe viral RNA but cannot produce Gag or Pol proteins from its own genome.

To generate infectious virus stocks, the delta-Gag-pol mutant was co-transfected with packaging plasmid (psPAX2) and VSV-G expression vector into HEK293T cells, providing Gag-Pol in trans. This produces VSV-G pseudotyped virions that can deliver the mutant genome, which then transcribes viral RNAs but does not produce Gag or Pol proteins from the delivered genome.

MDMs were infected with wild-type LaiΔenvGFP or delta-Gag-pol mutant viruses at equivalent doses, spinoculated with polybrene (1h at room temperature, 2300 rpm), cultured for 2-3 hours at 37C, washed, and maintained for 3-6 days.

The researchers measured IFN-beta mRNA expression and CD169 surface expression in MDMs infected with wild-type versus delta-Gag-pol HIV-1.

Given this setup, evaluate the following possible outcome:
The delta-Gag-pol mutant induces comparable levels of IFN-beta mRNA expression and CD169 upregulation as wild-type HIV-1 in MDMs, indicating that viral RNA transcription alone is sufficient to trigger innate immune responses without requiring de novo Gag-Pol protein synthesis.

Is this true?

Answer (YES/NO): NO